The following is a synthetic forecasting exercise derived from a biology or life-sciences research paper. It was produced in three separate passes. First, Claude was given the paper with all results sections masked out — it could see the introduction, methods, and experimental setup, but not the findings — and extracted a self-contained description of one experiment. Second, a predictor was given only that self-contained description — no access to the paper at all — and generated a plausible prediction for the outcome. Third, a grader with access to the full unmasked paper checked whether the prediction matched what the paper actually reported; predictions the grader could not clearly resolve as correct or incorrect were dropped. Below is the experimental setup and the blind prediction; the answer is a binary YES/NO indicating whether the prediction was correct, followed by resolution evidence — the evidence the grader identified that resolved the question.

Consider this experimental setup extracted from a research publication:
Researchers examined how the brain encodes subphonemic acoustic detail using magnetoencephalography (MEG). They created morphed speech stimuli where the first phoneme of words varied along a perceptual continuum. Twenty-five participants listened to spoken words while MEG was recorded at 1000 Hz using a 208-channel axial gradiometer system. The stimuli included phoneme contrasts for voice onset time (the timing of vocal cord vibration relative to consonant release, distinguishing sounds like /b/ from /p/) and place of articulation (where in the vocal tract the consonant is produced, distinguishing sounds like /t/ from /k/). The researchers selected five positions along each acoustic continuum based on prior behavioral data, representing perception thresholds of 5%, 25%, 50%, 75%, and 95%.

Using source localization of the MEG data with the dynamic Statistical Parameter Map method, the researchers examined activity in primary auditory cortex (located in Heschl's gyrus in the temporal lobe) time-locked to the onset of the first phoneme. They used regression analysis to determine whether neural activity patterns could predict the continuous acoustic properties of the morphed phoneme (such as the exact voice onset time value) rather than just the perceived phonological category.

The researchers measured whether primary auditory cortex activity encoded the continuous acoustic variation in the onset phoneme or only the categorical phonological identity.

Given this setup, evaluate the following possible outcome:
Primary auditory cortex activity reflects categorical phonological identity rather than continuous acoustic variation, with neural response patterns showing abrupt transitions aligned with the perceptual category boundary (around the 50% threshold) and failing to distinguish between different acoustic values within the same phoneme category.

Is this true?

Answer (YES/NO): NO